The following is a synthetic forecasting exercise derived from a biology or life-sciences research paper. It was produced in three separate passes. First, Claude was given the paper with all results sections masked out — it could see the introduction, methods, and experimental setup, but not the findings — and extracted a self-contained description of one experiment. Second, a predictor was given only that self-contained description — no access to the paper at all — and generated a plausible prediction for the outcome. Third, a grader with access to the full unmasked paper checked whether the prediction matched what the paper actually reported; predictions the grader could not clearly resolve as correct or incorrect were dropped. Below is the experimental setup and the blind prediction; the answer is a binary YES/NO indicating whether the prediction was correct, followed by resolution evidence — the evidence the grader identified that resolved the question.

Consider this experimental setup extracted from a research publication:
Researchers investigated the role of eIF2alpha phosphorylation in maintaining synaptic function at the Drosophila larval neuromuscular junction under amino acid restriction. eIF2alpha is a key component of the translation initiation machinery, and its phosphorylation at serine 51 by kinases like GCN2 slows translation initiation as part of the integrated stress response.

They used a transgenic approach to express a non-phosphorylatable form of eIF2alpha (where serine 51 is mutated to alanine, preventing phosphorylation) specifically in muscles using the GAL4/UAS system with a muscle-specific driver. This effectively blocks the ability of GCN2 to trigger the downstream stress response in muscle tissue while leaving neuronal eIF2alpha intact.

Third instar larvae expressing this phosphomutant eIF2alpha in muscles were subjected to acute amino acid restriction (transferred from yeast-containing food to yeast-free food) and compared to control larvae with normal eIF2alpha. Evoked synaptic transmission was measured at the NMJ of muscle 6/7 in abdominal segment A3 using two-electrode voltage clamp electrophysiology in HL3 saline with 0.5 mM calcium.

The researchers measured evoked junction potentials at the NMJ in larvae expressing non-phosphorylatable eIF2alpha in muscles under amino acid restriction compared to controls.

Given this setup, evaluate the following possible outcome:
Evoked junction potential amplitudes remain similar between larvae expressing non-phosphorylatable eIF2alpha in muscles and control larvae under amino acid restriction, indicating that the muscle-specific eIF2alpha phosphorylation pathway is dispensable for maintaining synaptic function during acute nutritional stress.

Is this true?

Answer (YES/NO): NO